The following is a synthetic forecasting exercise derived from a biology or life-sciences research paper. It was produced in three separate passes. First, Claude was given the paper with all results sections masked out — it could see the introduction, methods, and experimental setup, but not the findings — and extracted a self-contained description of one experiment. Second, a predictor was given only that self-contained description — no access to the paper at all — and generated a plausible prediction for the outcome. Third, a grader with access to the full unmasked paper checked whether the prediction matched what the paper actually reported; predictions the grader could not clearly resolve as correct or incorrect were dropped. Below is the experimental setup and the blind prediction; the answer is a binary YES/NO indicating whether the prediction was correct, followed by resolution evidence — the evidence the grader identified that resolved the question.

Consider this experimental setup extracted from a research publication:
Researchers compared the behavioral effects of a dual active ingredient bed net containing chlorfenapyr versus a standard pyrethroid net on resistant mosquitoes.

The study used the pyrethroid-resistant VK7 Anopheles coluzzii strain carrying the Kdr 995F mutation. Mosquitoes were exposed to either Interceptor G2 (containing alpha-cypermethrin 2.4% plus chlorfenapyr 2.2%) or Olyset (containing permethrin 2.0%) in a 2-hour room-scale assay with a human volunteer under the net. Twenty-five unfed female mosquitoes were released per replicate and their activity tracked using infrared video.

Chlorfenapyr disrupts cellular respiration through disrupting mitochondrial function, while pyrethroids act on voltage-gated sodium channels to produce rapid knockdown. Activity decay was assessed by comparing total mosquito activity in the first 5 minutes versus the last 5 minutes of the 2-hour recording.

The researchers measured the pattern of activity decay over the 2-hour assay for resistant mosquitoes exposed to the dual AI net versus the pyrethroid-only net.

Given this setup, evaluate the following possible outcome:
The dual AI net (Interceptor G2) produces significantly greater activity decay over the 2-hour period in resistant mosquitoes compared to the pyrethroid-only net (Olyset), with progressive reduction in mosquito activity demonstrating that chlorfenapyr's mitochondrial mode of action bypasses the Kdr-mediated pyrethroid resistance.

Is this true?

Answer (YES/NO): NO